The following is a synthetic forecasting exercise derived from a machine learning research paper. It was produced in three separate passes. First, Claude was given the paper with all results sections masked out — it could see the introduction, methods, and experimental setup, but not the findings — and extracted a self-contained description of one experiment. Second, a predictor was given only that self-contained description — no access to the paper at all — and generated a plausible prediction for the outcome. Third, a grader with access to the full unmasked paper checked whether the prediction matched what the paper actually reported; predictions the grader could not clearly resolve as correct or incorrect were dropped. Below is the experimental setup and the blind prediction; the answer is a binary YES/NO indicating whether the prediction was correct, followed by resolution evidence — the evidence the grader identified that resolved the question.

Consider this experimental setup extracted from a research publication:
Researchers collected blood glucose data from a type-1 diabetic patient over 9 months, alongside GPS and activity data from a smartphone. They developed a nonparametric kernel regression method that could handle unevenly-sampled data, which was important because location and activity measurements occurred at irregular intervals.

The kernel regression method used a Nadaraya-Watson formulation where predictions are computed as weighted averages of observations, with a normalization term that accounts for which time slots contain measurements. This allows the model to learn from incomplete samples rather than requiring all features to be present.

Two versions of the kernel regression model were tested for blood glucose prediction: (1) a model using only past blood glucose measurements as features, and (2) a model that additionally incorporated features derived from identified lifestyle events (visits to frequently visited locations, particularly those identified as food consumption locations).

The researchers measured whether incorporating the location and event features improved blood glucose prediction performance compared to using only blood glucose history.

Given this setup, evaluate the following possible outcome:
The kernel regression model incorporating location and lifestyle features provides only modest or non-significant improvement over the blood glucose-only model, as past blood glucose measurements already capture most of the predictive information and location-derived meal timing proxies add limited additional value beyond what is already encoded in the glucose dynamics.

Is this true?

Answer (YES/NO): YES